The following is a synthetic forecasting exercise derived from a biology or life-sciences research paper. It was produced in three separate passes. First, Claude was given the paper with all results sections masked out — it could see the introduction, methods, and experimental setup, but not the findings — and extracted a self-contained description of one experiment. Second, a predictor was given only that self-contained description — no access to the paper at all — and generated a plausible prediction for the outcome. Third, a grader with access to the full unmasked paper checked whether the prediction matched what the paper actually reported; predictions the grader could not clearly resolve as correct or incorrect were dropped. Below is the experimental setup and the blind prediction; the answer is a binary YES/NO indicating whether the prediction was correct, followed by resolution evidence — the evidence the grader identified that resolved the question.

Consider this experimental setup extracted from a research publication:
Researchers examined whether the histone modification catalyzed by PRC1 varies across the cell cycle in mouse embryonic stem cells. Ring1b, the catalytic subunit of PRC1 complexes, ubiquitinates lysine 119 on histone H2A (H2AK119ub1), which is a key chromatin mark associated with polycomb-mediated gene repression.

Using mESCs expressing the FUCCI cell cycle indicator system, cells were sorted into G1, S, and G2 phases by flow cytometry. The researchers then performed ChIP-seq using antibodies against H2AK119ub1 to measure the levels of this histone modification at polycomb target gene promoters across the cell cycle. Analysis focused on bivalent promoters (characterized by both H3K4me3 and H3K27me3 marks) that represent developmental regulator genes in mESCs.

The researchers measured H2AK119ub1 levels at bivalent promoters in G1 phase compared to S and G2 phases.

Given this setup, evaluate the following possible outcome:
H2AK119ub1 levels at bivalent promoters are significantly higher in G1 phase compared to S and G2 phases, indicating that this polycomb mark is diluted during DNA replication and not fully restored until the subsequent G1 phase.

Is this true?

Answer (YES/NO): NO